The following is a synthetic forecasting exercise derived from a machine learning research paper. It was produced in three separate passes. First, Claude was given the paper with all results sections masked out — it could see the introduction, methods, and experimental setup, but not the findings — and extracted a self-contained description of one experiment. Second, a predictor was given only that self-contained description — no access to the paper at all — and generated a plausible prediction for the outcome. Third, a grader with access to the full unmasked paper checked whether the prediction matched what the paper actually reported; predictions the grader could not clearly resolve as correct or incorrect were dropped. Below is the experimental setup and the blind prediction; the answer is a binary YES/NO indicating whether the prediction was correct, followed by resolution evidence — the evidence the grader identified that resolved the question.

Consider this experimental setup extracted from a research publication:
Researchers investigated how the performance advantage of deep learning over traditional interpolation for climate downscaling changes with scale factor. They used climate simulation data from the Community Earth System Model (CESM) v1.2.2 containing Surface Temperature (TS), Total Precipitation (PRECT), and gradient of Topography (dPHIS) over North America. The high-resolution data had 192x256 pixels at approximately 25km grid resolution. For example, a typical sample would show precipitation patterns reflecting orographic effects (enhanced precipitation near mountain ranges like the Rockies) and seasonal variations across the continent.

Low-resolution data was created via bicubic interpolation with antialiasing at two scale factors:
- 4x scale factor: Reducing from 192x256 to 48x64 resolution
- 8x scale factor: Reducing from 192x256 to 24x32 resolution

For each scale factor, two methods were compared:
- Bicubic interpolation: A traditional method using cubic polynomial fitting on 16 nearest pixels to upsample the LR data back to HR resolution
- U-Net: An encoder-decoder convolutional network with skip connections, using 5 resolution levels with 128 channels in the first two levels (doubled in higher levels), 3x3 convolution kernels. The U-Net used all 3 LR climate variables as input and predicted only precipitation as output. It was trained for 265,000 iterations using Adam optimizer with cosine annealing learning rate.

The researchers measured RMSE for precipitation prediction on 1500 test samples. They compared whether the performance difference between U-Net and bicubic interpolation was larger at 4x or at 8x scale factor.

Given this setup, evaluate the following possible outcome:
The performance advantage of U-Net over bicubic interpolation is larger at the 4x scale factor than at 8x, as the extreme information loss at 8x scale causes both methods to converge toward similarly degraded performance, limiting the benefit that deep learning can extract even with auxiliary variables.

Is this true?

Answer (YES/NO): NO